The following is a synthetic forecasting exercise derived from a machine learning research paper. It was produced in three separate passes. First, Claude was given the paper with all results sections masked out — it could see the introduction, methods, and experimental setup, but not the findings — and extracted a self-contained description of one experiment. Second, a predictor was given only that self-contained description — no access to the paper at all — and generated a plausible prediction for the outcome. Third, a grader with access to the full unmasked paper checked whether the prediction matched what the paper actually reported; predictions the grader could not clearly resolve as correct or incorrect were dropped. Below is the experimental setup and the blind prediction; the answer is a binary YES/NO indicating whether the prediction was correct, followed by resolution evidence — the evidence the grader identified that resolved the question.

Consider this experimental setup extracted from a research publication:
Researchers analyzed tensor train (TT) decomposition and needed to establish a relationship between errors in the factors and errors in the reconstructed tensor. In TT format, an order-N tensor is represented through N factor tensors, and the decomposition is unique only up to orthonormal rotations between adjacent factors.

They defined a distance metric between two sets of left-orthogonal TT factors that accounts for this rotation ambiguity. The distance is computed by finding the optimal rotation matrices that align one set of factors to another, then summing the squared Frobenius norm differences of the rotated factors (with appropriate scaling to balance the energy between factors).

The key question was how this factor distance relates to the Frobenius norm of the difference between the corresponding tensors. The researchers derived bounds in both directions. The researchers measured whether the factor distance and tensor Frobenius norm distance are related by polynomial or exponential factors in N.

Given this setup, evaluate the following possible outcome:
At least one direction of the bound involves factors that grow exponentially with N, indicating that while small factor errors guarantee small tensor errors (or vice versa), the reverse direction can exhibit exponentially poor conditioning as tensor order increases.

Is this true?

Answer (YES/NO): NO